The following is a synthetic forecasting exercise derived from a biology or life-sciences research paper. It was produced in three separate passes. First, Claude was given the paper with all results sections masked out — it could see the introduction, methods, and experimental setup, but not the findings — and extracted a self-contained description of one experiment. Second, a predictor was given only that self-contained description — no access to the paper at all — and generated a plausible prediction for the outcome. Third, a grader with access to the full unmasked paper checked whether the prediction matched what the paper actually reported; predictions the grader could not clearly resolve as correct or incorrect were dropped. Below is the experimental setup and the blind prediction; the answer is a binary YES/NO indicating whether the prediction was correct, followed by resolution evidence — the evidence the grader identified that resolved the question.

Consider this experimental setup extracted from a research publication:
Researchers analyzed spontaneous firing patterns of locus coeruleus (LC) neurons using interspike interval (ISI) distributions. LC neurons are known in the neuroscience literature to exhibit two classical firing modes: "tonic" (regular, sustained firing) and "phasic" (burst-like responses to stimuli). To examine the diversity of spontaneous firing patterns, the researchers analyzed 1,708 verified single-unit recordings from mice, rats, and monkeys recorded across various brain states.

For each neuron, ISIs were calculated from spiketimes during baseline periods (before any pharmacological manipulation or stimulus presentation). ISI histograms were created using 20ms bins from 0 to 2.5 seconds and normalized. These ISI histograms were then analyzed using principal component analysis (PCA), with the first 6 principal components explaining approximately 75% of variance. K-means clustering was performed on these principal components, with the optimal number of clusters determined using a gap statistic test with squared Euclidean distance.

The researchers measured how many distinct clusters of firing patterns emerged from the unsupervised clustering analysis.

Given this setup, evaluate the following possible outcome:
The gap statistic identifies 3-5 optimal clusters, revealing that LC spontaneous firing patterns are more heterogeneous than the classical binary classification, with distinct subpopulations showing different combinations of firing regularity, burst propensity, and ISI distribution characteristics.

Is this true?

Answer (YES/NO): NO